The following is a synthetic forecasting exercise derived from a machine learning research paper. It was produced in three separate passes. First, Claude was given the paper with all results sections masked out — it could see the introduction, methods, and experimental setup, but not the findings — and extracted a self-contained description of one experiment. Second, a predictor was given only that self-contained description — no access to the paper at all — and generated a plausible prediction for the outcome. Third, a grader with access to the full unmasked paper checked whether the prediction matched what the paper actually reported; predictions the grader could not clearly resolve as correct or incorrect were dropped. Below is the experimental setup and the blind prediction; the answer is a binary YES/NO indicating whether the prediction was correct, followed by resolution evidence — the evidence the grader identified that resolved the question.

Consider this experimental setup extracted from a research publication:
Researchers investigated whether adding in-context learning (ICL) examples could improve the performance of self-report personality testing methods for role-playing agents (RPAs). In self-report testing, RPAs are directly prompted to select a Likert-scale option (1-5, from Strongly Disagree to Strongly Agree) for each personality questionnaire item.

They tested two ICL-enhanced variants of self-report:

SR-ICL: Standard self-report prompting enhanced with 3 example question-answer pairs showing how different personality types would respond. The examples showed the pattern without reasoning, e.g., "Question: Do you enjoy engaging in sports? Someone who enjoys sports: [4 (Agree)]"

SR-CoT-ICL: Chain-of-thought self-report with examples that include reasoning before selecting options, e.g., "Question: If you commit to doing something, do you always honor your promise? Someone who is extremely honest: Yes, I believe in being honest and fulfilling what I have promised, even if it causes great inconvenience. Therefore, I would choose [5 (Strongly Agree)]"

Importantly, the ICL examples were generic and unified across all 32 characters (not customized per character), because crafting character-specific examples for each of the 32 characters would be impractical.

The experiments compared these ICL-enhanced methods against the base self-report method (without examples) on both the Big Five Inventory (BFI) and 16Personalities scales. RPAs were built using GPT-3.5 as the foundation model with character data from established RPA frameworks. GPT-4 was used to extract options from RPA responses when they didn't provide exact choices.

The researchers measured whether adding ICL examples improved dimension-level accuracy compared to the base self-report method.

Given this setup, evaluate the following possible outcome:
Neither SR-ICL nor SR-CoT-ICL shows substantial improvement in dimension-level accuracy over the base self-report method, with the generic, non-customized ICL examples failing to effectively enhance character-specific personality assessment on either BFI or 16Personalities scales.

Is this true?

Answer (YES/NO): YES